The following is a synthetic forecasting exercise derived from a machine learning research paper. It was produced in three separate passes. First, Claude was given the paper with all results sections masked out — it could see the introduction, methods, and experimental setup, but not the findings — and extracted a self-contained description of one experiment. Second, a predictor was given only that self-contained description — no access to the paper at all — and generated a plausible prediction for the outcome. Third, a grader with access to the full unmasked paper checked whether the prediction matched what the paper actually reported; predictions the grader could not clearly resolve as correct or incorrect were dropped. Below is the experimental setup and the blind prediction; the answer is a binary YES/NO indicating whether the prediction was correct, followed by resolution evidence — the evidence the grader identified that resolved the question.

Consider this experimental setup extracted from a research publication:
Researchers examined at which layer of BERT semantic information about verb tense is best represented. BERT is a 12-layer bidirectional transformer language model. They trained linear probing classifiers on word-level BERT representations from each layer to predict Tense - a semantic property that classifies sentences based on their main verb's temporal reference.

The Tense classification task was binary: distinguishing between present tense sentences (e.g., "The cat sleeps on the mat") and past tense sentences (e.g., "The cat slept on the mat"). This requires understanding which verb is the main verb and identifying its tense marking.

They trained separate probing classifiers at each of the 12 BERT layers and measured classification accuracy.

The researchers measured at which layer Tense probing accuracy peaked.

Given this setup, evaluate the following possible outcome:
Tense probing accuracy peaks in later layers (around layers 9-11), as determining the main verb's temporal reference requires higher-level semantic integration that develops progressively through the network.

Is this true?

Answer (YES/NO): YES